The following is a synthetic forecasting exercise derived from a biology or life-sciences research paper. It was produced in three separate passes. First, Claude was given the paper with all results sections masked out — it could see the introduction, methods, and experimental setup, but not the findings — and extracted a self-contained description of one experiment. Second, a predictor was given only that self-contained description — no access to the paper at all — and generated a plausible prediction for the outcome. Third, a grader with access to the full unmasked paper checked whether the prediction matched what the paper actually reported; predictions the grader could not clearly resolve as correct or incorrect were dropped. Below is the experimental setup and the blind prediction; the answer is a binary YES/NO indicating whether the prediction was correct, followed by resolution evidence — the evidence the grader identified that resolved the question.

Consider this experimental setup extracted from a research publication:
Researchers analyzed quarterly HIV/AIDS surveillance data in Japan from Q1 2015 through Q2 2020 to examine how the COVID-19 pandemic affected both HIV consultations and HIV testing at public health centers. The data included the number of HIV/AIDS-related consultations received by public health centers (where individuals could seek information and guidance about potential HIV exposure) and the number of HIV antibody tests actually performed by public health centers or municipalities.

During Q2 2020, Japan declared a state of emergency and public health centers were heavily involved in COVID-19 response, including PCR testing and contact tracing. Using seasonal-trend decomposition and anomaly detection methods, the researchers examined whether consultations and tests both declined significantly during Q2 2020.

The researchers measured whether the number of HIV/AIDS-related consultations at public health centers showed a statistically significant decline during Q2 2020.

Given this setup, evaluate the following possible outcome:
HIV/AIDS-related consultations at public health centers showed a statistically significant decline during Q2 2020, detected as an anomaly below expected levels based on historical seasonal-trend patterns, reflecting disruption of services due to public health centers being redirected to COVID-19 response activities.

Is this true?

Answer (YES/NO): YES